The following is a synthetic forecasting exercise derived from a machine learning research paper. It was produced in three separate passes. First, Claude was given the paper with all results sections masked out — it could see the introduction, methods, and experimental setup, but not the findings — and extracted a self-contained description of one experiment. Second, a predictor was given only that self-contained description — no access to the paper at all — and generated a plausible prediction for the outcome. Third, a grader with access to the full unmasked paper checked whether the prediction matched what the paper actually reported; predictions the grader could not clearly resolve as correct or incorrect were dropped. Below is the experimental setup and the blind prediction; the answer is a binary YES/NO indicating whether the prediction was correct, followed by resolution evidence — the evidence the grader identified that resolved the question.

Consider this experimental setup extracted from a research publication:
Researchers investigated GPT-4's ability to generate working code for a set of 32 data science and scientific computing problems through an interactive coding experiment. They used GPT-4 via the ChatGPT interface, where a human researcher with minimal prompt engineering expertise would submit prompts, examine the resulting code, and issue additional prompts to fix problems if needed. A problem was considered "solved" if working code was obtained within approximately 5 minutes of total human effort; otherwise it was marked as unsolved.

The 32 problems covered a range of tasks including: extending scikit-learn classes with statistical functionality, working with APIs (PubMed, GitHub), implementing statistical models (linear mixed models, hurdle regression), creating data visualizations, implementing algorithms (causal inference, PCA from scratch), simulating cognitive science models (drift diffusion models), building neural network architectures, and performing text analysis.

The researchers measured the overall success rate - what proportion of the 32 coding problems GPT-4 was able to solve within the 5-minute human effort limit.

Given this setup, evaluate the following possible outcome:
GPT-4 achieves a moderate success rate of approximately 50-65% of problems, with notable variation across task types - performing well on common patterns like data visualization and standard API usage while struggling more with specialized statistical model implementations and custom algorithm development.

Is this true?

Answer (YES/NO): NO